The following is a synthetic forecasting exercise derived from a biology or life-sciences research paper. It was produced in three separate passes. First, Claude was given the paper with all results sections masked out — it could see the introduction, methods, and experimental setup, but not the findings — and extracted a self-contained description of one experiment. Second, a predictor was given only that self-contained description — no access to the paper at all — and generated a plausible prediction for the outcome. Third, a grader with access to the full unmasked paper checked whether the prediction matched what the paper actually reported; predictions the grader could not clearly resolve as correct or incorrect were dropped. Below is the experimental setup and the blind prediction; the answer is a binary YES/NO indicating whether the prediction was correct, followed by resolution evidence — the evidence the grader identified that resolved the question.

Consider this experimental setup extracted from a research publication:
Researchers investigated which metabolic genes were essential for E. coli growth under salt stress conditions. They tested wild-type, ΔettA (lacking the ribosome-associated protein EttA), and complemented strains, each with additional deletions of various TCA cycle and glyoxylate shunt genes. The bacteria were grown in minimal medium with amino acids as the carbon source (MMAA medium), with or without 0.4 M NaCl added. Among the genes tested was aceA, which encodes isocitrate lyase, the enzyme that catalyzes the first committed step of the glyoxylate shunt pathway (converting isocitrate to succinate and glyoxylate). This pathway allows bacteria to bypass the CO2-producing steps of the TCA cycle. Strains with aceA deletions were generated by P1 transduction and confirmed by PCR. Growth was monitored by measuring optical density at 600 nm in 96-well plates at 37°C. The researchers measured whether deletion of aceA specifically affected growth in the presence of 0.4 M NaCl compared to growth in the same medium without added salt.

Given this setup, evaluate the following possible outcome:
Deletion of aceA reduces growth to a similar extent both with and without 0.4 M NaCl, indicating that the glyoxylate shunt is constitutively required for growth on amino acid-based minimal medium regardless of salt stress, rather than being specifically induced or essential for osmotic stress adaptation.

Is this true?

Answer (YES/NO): NO